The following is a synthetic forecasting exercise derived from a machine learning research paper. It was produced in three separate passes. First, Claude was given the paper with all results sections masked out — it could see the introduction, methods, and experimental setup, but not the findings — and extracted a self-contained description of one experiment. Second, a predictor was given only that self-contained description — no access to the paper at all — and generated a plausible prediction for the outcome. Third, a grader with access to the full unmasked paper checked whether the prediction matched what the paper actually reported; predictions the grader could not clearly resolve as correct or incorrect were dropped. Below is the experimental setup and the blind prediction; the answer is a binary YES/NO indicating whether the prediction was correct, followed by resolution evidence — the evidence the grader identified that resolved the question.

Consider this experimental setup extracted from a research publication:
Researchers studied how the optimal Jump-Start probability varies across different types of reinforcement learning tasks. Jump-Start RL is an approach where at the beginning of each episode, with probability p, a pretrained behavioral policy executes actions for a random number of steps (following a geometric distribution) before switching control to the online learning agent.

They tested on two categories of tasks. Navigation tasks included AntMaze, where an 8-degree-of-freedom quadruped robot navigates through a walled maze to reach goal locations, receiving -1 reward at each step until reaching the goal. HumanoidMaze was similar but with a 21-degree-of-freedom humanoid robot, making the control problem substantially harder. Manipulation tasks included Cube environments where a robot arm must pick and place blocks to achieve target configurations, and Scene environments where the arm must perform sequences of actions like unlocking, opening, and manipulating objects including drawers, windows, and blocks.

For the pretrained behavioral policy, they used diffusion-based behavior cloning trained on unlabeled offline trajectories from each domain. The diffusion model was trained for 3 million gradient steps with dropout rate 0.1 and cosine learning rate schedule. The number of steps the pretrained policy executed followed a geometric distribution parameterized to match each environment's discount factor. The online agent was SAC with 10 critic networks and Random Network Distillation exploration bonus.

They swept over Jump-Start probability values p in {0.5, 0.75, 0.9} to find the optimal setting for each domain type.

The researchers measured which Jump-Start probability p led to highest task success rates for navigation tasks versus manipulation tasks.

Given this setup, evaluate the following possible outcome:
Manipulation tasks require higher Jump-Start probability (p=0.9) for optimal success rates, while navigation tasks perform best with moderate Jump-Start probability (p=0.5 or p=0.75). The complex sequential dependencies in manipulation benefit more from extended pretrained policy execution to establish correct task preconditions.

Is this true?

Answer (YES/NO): NO